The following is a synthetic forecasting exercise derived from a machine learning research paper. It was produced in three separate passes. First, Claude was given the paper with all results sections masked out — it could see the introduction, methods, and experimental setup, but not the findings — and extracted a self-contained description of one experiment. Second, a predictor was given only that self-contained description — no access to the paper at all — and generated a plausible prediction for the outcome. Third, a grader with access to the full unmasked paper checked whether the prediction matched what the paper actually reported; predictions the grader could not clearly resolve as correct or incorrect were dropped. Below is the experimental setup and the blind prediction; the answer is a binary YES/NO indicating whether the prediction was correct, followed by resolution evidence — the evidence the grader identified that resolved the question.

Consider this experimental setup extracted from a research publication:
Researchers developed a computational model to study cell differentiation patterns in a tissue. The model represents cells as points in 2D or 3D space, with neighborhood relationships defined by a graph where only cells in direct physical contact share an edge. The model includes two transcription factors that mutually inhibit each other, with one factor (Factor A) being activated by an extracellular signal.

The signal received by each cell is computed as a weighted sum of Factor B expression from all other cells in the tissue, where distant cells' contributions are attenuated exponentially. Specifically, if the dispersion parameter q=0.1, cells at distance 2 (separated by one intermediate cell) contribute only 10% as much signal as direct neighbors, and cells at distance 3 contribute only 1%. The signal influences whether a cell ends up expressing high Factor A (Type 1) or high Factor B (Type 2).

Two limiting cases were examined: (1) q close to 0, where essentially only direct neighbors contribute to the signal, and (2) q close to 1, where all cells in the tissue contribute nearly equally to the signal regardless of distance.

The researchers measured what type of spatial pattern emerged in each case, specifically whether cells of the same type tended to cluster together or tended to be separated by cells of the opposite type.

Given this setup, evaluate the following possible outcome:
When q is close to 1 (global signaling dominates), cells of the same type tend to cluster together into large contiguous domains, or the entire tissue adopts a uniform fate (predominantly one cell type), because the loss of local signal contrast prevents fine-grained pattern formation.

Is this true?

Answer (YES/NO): YES